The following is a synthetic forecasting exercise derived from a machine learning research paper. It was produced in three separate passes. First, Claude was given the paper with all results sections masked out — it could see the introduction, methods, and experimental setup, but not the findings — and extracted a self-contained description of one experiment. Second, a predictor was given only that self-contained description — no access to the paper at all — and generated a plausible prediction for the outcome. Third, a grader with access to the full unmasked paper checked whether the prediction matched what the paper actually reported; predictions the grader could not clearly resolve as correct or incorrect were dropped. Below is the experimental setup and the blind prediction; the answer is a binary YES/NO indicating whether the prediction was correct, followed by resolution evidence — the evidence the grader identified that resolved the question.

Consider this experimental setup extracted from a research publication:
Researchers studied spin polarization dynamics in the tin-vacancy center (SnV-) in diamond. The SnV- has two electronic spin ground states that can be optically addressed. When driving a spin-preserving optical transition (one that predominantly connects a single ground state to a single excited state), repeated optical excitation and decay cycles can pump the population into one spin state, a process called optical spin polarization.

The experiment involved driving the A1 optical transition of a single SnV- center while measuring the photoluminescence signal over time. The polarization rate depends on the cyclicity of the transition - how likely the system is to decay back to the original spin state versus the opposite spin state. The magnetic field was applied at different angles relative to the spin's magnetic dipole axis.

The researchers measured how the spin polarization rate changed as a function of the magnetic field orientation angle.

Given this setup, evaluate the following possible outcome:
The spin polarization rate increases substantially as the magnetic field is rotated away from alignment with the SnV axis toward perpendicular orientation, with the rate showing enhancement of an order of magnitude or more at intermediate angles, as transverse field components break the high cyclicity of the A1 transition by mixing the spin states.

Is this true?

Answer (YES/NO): YES